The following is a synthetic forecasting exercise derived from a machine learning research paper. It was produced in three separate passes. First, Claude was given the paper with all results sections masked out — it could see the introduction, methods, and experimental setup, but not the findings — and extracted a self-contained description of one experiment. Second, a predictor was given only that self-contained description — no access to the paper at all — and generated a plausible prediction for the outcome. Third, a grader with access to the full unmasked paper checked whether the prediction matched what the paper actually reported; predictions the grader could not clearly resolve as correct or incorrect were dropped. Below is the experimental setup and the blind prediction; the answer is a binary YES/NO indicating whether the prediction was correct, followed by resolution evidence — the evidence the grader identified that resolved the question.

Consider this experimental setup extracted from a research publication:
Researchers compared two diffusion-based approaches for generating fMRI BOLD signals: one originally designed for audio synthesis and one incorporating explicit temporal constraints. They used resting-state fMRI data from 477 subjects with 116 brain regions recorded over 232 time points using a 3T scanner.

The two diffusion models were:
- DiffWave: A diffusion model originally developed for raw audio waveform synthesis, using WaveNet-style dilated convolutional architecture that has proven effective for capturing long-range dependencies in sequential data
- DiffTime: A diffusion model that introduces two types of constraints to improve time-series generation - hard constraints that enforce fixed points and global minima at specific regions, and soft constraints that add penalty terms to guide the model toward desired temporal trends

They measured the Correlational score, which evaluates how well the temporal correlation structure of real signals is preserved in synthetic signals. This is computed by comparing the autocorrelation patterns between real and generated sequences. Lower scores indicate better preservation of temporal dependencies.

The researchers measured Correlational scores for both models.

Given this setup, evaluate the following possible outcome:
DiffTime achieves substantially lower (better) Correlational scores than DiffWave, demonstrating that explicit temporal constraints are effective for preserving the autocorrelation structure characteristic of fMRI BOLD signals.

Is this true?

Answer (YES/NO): YES